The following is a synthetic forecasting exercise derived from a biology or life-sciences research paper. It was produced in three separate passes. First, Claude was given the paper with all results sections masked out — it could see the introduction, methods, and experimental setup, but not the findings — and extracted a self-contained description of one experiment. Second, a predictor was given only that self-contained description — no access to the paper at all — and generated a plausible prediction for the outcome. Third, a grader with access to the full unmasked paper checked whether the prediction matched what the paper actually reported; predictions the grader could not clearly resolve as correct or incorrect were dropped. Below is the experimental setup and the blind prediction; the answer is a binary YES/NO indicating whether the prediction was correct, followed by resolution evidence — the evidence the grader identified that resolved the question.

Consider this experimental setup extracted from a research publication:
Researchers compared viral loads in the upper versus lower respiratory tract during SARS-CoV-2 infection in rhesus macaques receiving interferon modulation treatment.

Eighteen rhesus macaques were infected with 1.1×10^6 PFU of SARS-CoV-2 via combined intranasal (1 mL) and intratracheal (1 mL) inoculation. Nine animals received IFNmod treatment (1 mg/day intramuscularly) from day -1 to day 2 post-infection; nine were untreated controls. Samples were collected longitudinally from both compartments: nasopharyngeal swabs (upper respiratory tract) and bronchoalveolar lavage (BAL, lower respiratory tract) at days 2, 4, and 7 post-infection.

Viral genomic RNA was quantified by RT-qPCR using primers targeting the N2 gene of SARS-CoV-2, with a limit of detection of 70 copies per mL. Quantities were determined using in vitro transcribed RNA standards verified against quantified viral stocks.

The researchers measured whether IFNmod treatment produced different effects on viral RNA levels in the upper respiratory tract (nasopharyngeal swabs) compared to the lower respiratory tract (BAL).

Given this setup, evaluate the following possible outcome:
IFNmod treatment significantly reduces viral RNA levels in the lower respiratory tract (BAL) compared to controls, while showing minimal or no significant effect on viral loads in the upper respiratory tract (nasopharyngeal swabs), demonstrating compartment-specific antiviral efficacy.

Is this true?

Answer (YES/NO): NO